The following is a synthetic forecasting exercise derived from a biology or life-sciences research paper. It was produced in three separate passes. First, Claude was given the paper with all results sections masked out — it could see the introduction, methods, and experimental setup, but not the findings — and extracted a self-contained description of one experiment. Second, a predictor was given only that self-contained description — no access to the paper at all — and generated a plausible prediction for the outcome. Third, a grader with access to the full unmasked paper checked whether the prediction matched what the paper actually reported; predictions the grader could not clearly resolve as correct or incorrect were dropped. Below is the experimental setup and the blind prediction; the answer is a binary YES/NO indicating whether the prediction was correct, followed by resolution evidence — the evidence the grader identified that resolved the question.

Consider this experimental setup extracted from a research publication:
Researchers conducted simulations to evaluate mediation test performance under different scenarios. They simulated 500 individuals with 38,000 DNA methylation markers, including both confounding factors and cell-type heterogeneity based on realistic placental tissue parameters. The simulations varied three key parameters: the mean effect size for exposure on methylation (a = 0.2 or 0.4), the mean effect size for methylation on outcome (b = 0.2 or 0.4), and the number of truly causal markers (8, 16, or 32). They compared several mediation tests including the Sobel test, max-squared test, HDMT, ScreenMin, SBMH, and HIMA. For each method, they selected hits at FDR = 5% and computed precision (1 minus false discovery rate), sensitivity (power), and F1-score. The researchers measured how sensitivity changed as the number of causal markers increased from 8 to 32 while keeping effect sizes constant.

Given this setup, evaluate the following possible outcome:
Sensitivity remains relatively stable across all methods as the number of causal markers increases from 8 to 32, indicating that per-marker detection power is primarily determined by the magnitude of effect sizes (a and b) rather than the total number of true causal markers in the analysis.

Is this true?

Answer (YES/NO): NO